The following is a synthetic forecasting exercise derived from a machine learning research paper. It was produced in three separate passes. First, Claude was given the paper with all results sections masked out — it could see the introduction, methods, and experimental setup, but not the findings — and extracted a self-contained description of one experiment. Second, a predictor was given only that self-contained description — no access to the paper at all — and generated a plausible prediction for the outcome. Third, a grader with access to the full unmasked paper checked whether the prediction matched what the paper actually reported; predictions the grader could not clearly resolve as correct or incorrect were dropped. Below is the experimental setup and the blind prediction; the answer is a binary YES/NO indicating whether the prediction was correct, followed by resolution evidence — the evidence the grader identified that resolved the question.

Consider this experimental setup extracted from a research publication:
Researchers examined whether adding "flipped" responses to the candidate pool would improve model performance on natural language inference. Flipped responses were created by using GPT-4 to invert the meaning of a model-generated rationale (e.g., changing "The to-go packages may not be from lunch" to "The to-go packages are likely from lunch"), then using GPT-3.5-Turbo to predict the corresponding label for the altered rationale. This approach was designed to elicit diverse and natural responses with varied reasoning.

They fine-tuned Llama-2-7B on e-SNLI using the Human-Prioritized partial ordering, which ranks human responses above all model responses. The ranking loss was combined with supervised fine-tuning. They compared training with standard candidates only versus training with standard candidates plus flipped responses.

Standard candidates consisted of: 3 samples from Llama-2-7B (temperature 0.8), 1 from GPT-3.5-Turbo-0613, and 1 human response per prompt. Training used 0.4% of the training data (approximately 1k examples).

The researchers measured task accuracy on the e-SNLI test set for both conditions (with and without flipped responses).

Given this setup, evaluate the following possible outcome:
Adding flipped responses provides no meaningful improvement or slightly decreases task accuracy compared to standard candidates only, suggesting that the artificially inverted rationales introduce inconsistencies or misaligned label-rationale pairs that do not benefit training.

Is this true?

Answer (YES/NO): YES